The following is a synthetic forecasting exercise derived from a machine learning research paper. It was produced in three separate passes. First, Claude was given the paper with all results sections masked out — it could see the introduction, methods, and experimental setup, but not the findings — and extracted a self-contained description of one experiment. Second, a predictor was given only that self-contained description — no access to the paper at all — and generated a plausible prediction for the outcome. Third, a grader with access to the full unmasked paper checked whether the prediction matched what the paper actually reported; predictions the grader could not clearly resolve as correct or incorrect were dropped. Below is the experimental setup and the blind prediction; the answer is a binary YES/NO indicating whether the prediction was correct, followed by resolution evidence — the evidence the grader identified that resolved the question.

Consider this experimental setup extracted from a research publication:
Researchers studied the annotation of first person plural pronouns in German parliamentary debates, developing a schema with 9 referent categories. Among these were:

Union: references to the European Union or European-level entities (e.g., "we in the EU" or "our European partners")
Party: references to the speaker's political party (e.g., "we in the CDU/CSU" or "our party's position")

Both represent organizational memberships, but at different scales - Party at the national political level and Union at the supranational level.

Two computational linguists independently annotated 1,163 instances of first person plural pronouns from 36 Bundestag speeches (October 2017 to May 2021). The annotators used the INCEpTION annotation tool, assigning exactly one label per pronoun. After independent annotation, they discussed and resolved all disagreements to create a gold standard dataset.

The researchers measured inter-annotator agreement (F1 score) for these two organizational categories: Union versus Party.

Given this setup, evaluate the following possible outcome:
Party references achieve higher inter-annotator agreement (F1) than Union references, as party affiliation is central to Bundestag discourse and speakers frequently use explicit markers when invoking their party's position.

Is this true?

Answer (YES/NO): YES